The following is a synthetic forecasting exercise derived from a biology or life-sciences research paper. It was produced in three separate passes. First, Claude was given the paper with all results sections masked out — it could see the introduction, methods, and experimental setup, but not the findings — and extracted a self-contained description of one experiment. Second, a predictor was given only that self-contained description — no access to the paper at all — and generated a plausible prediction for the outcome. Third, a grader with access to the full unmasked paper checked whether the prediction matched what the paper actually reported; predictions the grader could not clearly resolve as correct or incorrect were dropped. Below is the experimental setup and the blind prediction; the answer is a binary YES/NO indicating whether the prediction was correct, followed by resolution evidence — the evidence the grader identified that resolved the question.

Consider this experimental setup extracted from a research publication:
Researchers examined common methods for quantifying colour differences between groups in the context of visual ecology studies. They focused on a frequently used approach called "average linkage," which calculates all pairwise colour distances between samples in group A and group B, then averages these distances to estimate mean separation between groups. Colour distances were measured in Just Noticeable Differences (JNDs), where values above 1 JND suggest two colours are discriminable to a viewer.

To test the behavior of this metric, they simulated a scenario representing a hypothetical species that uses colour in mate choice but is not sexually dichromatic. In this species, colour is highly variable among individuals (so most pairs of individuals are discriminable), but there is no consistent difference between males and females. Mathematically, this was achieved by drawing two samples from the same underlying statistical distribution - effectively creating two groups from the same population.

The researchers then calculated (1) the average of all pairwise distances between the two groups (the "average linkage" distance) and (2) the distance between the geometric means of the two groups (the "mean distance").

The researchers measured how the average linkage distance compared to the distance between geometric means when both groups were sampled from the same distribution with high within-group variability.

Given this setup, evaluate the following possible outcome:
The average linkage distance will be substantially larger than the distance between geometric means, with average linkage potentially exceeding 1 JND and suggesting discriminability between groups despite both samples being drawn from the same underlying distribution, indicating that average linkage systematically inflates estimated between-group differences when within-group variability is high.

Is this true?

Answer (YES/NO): YES